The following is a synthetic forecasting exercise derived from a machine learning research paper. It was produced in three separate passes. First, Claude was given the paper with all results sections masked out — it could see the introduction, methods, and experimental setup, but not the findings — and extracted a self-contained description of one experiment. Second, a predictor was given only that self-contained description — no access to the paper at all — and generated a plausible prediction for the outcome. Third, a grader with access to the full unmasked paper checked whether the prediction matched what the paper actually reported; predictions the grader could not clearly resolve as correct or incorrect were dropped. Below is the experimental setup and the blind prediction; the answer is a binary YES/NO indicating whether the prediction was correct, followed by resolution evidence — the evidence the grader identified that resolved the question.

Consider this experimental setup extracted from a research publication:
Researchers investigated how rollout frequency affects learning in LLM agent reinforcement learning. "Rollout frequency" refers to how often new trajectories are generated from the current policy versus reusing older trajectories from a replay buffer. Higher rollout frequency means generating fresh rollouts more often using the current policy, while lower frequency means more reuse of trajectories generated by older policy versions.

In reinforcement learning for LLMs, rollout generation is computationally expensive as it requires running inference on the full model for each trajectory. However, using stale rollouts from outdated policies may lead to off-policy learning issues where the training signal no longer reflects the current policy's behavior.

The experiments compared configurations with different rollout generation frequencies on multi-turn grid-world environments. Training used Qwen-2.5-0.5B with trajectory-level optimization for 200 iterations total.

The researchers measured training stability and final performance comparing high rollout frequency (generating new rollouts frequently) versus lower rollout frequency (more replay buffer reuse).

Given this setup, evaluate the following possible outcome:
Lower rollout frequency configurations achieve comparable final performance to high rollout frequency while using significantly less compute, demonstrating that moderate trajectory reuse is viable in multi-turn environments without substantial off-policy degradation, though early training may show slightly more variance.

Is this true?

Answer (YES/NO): NO